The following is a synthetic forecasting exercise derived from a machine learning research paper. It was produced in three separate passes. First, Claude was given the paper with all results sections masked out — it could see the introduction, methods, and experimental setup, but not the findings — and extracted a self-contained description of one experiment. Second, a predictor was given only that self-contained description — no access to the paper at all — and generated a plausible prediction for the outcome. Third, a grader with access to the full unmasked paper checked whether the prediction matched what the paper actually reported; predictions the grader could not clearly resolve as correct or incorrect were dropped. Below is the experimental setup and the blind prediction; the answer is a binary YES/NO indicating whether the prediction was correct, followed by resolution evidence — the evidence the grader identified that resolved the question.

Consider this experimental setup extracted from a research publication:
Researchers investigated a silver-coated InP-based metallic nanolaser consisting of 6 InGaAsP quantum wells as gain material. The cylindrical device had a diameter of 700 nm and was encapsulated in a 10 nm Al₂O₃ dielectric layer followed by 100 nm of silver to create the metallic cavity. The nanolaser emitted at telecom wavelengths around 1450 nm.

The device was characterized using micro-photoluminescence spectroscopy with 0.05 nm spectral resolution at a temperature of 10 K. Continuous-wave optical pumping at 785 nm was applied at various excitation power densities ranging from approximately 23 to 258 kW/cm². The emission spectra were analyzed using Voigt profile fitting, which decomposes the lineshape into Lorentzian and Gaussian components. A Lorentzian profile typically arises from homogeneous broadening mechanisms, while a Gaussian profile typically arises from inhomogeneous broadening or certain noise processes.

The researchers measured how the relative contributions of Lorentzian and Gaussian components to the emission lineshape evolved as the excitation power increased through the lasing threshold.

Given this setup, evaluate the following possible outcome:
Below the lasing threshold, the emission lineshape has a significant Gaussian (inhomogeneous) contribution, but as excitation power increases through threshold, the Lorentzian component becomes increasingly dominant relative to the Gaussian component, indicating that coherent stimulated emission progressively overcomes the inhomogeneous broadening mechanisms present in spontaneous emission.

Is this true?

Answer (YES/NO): NO